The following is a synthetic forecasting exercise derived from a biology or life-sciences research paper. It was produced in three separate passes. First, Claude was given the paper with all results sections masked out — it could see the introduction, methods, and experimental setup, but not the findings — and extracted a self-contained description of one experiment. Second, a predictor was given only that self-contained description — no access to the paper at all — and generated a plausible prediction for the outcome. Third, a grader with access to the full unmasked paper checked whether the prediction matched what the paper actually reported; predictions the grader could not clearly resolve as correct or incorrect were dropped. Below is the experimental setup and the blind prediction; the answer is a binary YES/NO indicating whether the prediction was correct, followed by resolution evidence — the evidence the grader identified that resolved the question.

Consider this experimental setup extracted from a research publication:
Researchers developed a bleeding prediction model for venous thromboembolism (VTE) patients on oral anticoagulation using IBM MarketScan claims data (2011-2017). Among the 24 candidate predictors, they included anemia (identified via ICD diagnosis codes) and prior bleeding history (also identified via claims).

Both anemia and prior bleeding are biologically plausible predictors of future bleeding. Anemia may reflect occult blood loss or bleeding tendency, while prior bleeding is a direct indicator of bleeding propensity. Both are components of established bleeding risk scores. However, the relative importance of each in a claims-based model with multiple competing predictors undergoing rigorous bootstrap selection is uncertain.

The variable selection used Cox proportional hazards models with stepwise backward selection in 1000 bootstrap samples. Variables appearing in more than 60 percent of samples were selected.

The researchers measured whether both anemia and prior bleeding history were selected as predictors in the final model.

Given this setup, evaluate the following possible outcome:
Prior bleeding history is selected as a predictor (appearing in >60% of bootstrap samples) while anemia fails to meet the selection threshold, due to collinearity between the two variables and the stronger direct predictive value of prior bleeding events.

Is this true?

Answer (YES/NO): NO